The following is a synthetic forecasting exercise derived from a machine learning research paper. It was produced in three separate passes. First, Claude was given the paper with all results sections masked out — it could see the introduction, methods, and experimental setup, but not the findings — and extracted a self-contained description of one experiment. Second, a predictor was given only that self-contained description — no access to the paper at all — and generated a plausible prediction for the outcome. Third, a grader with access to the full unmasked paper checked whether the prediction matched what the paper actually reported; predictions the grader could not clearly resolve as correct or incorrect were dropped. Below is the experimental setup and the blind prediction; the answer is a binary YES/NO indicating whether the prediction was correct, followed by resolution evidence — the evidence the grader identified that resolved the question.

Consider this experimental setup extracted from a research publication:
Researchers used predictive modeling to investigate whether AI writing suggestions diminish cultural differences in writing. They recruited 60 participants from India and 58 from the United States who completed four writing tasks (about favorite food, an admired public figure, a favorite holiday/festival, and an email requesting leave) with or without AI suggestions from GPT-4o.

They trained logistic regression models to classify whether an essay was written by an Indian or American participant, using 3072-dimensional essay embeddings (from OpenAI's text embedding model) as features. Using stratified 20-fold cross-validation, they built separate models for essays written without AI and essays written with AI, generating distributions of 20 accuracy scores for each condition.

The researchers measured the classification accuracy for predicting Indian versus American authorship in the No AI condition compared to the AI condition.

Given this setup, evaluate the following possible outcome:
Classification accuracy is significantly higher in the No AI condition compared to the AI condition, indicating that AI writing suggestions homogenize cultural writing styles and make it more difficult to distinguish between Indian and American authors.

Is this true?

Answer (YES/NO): YES